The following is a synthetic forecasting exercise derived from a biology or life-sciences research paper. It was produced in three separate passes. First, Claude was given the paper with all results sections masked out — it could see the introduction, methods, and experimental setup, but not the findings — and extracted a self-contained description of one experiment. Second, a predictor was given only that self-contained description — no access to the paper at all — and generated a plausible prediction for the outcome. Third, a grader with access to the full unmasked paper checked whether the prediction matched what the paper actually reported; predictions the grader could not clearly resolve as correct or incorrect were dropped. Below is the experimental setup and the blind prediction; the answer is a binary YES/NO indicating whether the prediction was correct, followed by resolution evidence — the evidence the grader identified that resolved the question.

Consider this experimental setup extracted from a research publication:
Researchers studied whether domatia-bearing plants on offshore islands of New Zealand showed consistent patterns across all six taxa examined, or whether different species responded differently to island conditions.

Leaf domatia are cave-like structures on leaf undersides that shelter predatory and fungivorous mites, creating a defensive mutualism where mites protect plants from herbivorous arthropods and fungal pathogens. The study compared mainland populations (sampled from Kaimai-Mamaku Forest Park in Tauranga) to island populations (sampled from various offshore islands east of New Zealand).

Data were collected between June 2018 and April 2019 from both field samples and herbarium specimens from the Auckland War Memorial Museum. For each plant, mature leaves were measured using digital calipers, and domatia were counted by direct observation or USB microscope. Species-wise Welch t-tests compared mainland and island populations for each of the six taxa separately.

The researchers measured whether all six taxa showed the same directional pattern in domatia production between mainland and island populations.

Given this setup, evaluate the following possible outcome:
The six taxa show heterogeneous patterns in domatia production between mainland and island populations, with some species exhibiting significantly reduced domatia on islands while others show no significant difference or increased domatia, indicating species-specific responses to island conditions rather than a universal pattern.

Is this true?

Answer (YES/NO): YES